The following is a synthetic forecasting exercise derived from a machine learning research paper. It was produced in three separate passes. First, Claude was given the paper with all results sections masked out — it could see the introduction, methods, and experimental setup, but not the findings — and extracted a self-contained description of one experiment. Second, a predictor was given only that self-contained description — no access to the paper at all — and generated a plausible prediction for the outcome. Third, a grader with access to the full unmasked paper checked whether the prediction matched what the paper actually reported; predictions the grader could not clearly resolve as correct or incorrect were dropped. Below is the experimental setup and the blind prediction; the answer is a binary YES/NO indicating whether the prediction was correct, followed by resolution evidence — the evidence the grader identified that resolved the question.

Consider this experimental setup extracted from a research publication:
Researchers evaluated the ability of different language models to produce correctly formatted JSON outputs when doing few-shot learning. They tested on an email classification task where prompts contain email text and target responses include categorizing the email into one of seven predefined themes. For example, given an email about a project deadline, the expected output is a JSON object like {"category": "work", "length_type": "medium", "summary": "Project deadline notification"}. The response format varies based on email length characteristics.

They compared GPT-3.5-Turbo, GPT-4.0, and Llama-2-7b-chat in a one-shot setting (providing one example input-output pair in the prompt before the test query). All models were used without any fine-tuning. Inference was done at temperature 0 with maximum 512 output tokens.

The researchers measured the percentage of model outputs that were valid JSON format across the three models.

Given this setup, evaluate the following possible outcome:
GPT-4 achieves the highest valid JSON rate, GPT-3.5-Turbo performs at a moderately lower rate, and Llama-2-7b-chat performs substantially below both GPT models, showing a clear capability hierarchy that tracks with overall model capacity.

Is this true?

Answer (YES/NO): NO